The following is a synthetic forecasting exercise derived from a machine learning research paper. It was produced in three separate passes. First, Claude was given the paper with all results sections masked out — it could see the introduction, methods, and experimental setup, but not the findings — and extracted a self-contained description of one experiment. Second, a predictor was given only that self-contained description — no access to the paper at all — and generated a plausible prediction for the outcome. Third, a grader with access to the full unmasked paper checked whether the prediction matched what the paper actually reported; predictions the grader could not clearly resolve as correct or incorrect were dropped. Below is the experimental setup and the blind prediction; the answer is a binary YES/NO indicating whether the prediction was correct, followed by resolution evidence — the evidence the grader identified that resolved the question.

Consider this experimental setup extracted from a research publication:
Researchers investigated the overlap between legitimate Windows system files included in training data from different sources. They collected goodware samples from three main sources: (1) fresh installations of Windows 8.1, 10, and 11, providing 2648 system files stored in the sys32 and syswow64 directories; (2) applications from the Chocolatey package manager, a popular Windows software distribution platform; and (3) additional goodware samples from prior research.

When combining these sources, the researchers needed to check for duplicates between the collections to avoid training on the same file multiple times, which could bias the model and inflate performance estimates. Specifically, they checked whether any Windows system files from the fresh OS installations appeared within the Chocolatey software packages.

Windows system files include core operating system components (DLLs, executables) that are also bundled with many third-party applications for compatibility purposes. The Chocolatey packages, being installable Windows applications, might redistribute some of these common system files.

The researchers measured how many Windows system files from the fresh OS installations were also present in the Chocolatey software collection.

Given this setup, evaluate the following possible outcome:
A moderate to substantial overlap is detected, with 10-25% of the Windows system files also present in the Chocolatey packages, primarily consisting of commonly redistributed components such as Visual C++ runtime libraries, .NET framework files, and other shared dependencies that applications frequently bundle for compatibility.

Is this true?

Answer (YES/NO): NO